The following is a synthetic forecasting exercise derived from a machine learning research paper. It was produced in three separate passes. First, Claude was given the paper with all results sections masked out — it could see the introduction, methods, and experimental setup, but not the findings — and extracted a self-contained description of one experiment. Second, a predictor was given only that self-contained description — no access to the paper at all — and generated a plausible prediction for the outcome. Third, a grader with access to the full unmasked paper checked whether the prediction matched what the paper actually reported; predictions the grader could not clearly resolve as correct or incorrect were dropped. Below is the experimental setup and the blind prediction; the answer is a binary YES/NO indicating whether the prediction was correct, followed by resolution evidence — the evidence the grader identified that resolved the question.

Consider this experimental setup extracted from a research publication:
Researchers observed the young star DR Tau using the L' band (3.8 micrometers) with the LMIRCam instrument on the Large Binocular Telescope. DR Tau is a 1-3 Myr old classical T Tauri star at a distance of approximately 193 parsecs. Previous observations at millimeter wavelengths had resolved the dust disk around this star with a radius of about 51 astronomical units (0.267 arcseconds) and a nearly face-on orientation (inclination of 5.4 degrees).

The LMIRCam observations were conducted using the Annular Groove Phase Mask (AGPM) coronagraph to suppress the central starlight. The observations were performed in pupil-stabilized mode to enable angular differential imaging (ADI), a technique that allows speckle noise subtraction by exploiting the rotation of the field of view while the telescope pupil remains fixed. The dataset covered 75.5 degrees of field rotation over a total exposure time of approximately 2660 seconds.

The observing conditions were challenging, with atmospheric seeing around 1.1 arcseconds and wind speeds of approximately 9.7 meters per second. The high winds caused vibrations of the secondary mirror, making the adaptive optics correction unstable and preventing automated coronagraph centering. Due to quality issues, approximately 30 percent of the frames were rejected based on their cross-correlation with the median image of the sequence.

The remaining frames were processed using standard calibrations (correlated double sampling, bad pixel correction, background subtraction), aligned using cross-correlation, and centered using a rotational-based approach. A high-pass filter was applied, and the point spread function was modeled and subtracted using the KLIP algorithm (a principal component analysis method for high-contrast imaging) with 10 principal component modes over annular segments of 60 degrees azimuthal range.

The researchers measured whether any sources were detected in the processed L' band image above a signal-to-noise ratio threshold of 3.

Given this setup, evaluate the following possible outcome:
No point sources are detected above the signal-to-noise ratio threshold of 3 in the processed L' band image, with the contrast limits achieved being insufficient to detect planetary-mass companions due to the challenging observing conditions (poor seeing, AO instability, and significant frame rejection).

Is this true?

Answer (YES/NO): YES